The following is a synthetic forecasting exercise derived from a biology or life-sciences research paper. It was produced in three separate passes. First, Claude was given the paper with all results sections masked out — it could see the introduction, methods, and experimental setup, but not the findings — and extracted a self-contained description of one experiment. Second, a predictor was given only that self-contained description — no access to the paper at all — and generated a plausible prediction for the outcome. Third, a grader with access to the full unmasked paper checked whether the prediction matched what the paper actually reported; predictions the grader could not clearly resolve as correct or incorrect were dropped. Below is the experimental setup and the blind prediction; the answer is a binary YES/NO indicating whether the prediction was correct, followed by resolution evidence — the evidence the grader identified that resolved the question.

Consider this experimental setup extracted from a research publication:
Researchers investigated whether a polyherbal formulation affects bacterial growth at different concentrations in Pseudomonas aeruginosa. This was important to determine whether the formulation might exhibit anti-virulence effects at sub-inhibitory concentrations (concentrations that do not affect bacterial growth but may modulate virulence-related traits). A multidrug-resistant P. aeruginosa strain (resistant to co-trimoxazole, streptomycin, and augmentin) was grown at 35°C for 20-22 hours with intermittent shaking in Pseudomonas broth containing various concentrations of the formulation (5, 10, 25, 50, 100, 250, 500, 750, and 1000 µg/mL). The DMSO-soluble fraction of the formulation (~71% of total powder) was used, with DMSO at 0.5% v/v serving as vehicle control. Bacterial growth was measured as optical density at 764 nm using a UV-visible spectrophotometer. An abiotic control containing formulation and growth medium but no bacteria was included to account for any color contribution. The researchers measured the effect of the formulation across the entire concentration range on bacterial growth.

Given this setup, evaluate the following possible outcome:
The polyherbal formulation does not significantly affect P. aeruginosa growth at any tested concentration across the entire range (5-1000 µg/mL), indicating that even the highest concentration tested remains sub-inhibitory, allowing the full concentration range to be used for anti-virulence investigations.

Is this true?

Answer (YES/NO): NO